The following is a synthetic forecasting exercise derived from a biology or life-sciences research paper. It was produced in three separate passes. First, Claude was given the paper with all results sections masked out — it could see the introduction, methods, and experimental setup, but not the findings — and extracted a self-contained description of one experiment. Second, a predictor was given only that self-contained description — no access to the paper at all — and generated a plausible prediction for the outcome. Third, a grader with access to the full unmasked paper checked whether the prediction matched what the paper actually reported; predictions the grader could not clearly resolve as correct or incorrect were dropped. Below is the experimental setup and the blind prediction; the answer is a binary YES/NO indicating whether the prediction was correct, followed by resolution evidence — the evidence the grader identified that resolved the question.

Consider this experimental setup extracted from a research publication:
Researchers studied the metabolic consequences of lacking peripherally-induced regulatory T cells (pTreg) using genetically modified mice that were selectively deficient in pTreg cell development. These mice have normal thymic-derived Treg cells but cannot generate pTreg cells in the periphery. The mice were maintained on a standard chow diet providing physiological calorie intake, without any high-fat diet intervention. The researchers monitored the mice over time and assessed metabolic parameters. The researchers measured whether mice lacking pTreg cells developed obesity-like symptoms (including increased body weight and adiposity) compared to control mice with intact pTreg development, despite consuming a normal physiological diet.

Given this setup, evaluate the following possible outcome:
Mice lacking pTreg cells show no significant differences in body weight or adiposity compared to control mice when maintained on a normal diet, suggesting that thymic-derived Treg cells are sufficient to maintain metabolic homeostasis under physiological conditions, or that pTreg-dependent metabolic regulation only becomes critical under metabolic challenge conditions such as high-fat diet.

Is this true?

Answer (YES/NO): NO